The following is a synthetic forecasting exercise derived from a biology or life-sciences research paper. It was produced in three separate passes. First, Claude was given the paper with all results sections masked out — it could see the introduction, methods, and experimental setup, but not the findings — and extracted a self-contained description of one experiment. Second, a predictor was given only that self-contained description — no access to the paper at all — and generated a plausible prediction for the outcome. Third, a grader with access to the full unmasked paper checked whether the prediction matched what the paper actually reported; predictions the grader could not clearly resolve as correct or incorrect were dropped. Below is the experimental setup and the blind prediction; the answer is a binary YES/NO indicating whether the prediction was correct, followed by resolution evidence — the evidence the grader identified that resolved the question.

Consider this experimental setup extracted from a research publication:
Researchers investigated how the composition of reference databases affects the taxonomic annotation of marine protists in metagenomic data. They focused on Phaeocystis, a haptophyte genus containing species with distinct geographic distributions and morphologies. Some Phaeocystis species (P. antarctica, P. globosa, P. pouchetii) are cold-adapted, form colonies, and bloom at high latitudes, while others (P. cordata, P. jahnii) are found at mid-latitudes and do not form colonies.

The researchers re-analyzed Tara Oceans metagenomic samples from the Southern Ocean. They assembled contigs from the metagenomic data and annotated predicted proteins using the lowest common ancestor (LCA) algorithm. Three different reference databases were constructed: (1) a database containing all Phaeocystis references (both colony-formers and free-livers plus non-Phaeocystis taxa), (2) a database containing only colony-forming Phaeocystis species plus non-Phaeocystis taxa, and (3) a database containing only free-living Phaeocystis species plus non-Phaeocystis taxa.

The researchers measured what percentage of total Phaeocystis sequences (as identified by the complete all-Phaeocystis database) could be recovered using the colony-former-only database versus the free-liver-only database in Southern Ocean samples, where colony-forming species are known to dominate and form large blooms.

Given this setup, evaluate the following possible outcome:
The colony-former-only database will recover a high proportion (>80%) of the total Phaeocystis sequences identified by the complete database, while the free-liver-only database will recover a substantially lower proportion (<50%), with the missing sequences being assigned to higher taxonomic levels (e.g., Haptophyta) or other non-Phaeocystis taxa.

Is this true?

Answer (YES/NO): NO